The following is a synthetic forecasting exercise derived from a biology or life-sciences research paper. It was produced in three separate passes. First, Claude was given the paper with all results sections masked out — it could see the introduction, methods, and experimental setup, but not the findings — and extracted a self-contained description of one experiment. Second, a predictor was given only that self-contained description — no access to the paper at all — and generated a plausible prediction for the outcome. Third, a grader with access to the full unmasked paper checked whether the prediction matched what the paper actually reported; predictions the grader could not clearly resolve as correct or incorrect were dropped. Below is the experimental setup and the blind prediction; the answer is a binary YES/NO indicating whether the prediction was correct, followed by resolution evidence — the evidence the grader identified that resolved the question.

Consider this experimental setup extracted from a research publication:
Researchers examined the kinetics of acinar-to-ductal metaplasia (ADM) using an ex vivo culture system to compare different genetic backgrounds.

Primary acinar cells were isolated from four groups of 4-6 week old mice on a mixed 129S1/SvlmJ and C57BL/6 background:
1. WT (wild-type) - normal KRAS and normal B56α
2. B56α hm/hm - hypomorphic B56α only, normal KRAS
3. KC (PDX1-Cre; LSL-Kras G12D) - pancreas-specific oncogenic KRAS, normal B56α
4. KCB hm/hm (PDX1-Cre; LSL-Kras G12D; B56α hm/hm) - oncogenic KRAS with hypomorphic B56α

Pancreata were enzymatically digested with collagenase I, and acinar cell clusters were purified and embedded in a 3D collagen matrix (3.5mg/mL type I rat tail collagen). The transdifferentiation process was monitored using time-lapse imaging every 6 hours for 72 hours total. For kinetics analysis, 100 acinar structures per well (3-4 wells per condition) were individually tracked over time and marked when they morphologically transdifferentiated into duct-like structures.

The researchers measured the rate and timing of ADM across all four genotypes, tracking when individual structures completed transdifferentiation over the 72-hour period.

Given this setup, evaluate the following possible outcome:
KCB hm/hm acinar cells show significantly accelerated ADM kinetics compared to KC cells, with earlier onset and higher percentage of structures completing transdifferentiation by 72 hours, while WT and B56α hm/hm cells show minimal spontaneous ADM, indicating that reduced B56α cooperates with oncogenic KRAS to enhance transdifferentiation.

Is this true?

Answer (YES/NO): NO